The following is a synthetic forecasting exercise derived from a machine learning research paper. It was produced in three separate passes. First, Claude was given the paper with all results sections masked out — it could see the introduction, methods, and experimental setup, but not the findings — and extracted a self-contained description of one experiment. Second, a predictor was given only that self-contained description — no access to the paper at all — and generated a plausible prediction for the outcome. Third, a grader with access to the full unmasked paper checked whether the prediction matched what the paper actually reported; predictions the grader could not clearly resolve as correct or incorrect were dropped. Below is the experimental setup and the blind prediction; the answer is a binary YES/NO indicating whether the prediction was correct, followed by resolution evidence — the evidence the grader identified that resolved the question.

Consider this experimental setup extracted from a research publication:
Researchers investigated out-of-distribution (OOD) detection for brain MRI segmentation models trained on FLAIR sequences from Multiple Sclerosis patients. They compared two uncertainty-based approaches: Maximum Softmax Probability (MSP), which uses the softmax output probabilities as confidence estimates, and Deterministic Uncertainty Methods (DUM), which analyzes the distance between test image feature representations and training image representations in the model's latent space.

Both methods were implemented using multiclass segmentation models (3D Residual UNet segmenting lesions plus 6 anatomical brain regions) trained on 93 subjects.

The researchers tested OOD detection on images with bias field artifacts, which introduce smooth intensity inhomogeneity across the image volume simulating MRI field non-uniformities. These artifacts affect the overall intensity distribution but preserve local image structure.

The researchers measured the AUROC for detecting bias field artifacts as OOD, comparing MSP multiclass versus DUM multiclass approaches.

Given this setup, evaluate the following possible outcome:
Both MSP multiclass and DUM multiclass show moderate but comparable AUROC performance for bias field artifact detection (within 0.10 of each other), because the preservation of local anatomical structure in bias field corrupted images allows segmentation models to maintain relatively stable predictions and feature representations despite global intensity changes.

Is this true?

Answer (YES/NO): NO